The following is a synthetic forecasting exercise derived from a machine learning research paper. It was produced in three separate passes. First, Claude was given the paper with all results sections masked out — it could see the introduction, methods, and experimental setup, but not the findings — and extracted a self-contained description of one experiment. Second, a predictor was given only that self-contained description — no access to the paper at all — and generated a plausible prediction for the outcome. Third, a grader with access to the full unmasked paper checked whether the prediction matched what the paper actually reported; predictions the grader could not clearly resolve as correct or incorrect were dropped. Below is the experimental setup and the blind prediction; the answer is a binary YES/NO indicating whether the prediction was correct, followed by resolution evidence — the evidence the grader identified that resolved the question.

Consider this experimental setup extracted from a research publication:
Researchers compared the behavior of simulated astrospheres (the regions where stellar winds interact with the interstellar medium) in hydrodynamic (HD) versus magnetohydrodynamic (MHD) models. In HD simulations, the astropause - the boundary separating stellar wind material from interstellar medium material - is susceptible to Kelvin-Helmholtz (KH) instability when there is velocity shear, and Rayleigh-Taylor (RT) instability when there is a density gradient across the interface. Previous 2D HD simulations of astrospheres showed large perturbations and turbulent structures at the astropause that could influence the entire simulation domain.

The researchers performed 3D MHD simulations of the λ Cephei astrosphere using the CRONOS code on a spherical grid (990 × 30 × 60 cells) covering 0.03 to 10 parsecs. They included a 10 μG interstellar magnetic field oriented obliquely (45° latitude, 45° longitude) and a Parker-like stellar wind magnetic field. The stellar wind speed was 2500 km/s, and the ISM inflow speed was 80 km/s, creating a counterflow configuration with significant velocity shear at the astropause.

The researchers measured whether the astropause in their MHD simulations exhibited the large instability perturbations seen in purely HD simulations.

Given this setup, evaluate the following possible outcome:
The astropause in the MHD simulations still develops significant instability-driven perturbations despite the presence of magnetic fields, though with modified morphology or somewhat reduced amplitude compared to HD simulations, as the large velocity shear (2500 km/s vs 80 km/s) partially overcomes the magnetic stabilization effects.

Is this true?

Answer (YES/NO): NO